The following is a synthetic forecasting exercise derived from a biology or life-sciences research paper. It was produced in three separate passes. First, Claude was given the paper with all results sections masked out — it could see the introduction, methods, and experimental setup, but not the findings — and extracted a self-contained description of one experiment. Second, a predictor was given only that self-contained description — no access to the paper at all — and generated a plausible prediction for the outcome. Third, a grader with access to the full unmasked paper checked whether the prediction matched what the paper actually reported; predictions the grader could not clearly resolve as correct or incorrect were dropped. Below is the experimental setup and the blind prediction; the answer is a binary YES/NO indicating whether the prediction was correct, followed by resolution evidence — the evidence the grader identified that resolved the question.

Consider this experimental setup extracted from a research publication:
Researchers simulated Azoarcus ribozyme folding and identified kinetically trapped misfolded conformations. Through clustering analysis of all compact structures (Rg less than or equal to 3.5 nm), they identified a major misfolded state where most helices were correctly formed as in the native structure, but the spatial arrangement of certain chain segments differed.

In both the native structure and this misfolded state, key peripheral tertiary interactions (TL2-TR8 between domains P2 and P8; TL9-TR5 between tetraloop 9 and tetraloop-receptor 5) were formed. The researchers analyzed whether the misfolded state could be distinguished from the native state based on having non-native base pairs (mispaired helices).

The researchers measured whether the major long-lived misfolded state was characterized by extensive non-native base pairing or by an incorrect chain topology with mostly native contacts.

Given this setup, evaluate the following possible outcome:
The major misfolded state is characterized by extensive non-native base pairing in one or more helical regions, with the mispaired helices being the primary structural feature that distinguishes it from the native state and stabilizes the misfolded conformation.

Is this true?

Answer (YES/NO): NO